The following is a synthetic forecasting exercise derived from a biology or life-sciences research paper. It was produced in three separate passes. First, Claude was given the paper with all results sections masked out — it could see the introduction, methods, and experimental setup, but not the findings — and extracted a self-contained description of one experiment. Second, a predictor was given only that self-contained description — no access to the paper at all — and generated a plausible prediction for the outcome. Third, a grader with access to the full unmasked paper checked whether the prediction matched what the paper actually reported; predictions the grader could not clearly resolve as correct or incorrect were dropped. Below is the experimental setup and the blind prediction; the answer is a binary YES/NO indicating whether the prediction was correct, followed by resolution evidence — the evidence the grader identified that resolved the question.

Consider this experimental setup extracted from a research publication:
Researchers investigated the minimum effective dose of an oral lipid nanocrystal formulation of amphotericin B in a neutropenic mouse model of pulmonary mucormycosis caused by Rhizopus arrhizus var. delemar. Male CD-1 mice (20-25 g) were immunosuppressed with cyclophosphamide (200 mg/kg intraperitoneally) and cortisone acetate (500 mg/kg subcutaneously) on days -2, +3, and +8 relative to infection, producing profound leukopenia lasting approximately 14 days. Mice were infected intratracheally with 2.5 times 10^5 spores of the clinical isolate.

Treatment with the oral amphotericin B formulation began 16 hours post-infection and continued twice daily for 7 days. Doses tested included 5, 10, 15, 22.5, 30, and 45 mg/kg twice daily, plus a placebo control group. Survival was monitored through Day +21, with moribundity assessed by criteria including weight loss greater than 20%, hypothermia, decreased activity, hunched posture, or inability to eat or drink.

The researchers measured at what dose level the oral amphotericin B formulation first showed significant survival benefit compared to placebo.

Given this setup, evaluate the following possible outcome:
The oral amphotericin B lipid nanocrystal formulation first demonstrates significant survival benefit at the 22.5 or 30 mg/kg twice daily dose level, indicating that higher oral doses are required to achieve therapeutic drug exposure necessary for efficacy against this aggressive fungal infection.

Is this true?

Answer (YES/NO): NO